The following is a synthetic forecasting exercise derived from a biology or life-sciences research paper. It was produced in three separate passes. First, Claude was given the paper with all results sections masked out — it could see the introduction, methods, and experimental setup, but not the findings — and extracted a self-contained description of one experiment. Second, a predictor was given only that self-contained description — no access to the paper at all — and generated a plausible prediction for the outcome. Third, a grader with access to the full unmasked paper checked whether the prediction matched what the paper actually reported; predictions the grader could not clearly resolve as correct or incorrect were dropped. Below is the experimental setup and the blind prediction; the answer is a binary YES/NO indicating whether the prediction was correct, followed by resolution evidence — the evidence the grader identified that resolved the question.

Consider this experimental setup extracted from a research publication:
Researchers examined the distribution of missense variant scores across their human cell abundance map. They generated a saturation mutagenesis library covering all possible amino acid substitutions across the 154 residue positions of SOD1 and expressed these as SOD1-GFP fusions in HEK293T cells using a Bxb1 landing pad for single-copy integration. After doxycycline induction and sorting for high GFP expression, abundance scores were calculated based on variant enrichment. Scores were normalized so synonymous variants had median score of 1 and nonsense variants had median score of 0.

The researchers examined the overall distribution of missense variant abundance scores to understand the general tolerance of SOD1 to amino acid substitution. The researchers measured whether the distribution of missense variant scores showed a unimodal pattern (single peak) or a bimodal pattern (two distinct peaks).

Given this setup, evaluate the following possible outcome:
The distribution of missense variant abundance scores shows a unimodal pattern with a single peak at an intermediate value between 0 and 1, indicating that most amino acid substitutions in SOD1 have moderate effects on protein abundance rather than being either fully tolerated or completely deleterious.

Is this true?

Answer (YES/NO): NO